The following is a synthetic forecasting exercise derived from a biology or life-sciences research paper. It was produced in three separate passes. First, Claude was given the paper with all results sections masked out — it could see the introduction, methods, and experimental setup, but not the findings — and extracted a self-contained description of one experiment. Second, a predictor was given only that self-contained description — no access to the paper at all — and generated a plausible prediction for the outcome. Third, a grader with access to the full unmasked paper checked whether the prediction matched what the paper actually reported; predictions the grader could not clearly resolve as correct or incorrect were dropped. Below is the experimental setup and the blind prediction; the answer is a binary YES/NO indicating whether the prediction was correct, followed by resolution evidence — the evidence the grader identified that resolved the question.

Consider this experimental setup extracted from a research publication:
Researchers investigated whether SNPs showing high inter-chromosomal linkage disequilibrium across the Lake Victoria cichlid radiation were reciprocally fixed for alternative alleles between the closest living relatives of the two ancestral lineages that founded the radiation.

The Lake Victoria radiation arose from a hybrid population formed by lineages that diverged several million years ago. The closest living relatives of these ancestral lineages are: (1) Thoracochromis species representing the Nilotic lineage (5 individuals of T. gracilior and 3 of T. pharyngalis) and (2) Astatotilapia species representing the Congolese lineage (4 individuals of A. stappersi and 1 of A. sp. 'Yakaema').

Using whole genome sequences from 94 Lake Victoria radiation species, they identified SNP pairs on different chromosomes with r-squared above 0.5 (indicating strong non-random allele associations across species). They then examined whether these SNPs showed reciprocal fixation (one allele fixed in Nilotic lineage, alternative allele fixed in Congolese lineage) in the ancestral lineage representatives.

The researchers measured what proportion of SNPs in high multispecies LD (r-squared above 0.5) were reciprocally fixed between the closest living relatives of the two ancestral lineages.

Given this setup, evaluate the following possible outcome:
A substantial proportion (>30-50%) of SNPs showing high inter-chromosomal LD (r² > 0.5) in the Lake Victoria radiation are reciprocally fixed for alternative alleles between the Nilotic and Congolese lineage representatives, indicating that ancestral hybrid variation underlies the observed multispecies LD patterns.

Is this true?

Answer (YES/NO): NO